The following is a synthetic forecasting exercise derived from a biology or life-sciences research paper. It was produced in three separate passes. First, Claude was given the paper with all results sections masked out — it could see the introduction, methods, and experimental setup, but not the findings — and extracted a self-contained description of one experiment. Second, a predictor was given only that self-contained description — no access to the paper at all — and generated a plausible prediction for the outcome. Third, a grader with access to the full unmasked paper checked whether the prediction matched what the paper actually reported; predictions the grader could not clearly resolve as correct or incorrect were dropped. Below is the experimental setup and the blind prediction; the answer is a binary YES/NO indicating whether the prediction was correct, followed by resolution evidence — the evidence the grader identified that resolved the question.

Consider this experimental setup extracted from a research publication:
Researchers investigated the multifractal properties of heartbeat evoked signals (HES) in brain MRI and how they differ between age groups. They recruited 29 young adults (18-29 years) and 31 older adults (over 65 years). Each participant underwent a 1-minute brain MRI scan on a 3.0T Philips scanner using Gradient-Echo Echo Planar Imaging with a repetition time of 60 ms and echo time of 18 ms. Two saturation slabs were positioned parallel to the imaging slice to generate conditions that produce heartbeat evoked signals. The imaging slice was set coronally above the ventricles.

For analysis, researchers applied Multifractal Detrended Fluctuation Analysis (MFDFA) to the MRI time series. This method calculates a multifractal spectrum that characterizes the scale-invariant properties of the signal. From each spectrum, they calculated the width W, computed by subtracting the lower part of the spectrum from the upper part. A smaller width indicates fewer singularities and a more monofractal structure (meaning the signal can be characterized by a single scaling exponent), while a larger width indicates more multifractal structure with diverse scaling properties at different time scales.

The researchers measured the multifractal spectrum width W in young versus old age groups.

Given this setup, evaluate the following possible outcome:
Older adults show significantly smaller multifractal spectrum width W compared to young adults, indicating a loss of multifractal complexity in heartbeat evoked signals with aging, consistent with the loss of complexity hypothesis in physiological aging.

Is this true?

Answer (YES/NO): NO